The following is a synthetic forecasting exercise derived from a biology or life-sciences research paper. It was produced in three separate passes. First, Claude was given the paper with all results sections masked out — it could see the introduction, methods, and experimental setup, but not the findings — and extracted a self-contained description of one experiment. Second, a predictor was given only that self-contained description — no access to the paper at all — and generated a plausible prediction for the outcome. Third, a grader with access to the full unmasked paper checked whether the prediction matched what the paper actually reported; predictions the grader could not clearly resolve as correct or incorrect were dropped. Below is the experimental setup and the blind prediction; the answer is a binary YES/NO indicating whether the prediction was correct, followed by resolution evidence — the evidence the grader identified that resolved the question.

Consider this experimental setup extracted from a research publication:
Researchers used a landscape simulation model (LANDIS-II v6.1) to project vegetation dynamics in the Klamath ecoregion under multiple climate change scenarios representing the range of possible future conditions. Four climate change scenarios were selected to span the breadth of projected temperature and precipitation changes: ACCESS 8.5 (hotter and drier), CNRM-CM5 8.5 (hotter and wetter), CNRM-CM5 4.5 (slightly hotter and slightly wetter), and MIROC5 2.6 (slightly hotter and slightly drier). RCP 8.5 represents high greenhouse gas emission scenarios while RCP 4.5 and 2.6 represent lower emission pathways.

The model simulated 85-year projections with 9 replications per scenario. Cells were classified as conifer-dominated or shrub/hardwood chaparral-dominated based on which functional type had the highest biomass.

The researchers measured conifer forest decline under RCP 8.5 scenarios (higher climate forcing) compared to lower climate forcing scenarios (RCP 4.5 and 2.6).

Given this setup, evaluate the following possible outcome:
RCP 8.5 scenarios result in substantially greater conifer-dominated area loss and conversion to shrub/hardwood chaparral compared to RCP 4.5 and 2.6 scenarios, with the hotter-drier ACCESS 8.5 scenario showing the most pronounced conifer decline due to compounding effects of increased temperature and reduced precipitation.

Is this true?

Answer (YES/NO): NO